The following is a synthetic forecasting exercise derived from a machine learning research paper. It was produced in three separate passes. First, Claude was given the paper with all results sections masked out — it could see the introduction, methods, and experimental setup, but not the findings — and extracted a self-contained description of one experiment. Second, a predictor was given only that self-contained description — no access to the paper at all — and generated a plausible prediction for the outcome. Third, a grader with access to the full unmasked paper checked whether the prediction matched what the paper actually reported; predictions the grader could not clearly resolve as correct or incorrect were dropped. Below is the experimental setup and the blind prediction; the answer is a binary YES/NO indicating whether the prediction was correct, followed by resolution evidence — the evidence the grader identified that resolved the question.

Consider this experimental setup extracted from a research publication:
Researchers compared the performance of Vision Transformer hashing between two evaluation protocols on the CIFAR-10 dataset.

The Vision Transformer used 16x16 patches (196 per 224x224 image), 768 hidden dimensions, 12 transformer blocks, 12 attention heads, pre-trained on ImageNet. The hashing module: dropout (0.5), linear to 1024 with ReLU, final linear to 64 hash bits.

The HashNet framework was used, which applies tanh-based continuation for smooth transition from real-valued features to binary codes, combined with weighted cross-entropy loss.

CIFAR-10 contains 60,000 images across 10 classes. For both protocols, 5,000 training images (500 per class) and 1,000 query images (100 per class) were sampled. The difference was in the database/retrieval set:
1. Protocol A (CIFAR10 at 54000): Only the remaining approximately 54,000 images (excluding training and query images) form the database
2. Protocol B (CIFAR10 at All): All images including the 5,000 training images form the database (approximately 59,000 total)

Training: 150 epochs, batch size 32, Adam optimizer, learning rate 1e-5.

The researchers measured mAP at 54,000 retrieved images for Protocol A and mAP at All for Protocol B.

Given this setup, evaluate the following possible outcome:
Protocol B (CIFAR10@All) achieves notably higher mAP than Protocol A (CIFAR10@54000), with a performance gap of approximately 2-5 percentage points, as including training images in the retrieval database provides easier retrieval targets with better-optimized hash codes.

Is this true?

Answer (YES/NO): NO